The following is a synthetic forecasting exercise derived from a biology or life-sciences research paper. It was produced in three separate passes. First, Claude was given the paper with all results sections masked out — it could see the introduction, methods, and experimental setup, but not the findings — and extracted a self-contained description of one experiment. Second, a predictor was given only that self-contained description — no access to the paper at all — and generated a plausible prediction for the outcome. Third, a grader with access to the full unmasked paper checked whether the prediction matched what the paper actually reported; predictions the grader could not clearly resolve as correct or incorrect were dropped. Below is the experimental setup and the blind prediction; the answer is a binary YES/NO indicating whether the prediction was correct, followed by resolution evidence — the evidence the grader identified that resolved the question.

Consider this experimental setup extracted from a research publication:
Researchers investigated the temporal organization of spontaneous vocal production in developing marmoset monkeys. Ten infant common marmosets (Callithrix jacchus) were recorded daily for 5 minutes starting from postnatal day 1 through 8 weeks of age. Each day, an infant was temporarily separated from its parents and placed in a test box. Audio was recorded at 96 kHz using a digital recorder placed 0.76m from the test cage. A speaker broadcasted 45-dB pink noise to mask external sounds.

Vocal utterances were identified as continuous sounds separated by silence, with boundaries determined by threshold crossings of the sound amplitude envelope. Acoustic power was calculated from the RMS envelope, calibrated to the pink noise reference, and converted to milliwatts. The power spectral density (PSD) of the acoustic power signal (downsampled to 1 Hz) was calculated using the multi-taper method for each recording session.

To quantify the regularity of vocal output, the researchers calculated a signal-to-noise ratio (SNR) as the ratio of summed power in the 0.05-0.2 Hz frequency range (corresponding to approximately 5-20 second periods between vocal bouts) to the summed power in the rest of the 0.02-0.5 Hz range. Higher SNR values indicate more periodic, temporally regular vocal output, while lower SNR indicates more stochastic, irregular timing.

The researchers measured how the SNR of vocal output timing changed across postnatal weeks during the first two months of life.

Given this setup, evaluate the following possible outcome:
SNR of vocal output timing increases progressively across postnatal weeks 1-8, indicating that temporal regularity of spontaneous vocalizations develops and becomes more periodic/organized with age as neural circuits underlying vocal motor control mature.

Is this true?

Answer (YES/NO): NO